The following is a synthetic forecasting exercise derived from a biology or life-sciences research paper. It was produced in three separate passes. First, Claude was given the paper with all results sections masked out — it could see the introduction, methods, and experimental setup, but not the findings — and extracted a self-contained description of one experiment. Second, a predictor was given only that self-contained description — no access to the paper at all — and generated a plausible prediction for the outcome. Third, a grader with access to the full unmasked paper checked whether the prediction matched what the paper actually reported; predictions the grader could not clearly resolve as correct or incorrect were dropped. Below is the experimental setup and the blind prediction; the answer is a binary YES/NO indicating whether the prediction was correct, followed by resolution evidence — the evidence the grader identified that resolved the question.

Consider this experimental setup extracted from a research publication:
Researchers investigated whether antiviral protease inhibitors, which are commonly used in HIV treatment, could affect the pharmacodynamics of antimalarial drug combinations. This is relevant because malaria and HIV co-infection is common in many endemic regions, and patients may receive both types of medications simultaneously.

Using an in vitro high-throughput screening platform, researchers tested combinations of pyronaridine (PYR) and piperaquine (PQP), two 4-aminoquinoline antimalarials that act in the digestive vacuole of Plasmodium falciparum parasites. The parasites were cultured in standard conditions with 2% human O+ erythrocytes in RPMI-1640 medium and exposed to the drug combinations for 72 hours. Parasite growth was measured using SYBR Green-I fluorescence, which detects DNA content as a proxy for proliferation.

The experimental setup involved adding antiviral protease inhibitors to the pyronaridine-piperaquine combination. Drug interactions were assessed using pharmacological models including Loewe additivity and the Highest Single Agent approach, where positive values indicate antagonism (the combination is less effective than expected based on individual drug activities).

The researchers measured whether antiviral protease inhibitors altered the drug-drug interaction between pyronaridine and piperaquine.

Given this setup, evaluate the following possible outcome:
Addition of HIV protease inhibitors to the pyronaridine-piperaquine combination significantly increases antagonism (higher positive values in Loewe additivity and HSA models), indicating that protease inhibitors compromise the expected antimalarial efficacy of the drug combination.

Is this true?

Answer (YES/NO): YES